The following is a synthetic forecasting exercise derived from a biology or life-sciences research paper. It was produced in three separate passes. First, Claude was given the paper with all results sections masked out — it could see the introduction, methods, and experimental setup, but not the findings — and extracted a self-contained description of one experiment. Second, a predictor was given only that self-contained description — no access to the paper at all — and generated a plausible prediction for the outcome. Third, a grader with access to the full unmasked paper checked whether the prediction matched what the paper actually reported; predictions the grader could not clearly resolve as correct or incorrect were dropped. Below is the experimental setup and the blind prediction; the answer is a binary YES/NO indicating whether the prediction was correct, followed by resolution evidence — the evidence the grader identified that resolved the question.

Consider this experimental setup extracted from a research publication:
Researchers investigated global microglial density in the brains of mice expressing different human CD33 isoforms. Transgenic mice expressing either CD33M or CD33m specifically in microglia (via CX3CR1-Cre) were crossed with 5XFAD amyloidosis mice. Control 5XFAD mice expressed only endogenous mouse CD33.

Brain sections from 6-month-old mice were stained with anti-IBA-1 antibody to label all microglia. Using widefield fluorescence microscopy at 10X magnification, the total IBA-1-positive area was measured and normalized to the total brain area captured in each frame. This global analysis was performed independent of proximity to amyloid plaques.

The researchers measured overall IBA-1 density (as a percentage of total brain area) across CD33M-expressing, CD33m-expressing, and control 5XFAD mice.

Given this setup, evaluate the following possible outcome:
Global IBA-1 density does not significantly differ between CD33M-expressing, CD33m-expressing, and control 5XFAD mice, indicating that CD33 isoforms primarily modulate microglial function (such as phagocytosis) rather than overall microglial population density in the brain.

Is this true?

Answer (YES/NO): NO